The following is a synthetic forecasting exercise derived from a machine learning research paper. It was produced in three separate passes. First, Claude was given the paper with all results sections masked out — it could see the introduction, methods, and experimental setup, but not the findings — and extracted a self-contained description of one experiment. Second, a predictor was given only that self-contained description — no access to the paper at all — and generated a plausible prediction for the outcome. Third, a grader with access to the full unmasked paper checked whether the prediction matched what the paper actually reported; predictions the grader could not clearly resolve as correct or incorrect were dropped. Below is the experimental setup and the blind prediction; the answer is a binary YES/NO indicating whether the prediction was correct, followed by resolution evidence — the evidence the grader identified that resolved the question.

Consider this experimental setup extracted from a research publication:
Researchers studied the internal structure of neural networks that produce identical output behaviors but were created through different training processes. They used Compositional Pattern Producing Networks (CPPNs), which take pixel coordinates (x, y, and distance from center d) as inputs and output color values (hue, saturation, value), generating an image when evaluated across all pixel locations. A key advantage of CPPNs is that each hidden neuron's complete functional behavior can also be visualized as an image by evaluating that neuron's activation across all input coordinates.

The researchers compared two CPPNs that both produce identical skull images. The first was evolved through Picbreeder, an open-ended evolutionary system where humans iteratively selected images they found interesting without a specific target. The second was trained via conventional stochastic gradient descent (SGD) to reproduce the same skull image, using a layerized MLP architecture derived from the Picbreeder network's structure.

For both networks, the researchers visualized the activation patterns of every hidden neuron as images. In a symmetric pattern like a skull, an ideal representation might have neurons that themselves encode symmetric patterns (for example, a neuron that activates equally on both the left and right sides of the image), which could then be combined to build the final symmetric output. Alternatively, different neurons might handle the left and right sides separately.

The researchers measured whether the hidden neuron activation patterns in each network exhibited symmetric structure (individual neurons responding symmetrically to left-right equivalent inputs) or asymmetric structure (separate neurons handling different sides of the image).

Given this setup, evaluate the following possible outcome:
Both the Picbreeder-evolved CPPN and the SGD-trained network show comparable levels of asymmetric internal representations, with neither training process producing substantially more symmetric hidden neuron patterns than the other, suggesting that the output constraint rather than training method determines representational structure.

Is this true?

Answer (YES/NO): NO